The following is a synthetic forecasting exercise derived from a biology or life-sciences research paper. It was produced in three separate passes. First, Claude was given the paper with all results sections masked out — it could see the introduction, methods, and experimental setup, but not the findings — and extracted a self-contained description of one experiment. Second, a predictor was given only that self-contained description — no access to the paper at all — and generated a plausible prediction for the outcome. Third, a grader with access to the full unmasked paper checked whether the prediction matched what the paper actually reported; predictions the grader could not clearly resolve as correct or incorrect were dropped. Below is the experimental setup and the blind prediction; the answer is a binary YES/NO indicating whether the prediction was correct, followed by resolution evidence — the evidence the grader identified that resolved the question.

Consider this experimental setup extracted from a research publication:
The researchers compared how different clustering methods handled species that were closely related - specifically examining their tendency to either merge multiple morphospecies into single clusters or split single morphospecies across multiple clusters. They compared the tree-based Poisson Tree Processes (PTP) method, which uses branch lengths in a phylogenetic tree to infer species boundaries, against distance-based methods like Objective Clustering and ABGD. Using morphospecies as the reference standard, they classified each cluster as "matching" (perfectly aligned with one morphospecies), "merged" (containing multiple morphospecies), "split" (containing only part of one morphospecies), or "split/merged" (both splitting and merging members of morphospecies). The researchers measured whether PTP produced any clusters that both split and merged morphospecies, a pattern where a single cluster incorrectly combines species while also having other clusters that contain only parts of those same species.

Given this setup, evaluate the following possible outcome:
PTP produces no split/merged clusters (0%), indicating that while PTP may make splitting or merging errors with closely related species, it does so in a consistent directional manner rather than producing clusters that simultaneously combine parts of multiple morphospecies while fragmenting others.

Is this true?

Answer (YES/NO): NO